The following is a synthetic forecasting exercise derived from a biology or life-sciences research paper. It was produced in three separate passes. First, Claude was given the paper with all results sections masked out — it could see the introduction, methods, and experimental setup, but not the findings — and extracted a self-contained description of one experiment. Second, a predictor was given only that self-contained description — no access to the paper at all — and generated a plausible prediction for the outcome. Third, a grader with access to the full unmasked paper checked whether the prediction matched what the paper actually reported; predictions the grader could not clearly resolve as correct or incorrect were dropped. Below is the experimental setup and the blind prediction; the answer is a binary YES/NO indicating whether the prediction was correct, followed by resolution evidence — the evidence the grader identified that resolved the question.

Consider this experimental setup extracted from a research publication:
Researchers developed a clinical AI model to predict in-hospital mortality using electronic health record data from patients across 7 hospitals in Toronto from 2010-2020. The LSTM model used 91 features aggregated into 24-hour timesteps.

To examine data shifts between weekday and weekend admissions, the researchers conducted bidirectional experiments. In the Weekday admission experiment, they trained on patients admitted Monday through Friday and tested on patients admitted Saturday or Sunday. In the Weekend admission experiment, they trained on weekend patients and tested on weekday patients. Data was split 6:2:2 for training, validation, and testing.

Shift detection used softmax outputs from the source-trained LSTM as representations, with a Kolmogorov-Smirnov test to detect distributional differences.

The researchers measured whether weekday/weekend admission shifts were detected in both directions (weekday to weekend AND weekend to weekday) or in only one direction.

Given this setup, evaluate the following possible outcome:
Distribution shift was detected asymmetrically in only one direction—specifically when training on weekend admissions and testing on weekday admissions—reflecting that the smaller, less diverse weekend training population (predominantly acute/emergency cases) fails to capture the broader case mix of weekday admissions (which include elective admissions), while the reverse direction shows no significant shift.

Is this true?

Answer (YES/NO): NO